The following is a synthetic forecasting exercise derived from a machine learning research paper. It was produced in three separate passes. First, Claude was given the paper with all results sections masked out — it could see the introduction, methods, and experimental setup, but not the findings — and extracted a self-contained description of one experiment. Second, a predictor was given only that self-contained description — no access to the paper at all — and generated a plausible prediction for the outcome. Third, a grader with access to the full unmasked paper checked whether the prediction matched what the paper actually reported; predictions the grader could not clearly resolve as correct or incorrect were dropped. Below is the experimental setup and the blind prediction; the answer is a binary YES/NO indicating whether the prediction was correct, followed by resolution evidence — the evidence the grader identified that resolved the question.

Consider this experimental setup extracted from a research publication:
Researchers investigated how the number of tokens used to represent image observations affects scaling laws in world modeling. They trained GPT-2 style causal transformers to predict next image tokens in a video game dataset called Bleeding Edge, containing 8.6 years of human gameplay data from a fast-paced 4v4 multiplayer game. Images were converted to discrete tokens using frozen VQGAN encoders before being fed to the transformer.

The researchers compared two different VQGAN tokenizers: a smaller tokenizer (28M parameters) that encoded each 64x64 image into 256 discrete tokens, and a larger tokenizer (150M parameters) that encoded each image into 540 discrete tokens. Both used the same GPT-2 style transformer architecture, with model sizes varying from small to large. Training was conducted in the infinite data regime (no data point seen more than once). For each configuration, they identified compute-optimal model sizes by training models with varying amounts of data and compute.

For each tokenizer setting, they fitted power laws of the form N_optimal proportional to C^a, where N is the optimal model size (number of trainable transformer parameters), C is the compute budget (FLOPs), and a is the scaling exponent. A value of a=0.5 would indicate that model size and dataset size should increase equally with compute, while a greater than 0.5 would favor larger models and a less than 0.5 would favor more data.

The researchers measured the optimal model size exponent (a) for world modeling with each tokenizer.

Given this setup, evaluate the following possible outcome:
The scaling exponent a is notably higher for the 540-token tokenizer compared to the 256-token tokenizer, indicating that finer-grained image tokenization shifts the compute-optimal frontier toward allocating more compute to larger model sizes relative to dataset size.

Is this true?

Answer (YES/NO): YES